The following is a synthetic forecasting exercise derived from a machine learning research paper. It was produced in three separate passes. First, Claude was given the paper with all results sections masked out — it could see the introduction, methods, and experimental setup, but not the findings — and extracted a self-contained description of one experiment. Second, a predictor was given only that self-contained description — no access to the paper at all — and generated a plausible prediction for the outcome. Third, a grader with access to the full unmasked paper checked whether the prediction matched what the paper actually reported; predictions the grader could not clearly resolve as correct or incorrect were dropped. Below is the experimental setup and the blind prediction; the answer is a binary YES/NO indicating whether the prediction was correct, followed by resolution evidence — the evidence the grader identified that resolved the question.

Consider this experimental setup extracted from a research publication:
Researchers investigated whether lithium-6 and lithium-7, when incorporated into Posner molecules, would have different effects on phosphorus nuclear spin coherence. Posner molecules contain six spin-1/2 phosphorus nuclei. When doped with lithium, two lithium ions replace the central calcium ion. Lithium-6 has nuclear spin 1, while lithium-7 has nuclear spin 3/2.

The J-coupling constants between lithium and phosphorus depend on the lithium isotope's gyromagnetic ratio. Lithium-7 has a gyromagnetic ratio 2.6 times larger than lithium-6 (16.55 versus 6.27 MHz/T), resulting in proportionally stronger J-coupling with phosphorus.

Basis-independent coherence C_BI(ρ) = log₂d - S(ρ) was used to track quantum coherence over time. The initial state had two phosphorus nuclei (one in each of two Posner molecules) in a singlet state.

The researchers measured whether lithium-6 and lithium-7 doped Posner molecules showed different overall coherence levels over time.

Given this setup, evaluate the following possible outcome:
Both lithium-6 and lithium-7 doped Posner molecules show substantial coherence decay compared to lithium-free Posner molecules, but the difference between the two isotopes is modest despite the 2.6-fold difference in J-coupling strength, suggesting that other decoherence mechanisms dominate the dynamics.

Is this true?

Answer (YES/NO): YES